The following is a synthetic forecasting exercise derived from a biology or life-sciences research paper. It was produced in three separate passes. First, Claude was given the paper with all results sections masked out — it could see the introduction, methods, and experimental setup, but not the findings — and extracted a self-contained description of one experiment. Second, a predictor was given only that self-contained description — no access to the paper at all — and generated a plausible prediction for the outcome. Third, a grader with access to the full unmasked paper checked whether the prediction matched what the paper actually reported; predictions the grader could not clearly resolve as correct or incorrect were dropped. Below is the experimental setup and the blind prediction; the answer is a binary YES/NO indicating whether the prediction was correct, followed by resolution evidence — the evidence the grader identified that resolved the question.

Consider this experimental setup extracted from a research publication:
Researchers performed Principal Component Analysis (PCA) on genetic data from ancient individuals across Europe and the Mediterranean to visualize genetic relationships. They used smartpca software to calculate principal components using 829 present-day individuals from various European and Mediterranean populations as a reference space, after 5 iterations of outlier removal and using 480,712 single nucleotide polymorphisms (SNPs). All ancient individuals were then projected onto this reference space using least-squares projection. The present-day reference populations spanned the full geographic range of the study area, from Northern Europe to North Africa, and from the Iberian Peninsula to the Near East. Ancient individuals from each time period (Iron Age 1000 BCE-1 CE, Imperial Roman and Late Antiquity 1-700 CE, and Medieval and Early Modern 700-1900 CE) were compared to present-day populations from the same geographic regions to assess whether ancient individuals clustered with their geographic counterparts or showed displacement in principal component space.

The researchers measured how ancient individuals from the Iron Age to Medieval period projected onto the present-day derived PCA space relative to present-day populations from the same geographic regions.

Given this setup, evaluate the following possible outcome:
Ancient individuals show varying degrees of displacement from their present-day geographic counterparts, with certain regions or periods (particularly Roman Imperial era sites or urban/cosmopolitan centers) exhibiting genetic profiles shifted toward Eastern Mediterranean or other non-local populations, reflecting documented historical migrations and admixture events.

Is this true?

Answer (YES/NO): YES